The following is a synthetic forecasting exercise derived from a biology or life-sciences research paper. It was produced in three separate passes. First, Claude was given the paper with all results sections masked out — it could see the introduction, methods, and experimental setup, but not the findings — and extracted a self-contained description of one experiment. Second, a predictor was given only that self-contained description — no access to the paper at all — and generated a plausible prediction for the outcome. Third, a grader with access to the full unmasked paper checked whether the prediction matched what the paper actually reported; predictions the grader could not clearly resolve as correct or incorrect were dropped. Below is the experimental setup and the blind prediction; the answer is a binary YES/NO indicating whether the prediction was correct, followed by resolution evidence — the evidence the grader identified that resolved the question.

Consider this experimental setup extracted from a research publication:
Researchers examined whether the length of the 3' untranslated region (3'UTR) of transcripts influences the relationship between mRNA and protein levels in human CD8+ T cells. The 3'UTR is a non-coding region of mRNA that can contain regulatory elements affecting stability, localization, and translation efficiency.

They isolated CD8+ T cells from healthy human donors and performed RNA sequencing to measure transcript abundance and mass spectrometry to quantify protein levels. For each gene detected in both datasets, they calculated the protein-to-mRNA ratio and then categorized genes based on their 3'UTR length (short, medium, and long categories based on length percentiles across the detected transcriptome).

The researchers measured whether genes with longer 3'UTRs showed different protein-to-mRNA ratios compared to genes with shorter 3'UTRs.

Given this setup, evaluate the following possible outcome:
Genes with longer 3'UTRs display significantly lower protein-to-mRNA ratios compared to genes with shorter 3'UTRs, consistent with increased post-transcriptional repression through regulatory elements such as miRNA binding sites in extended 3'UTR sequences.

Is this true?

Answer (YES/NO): YES